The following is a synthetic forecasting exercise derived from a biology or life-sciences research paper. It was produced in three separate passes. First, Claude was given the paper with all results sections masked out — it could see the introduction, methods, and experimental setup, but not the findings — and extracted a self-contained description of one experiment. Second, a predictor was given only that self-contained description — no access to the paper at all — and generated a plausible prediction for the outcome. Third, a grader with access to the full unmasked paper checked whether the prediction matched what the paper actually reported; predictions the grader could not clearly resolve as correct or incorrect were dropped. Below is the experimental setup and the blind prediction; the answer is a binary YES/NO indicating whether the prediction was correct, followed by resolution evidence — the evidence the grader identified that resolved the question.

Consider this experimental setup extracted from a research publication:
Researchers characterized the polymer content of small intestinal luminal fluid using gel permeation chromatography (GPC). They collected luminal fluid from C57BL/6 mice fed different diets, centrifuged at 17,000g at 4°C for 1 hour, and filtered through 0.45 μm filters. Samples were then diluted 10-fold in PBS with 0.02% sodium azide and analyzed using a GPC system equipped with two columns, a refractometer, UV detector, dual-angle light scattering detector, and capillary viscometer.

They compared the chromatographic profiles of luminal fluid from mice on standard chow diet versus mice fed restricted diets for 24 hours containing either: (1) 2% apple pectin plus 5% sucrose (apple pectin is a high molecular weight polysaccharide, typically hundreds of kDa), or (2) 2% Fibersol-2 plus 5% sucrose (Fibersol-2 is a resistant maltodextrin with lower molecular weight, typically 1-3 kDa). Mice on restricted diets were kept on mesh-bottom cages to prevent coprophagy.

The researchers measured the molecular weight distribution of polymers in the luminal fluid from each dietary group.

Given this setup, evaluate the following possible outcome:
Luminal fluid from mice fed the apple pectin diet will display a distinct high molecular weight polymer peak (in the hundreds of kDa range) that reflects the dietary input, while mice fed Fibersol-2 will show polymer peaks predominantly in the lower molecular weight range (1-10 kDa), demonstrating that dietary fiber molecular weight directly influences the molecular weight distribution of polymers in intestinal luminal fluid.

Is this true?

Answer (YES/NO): YES